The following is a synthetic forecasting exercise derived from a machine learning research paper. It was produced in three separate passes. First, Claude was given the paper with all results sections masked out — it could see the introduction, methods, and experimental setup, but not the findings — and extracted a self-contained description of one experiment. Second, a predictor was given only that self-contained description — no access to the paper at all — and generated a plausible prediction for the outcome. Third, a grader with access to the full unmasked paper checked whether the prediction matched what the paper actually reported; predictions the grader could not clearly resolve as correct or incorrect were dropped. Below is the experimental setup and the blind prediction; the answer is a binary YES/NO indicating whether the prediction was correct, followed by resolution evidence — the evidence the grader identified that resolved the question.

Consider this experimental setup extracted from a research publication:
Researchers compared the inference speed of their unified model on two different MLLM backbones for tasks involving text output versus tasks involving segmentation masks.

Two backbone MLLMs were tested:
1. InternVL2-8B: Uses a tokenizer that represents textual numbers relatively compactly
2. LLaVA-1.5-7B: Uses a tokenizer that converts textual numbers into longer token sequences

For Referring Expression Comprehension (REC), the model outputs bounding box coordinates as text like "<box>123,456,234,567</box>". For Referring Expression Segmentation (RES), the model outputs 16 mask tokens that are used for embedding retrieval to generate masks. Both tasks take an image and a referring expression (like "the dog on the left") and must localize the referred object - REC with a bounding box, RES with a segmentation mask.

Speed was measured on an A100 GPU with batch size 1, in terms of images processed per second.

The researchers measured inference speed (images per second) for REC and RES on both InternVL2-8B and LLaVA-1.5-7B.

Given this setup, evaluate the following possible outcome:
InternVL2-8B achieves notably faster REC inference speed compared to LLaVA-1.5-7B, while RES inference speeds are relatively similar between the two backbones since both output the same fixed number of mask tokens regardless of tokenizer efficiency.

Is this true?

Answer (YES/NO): NO